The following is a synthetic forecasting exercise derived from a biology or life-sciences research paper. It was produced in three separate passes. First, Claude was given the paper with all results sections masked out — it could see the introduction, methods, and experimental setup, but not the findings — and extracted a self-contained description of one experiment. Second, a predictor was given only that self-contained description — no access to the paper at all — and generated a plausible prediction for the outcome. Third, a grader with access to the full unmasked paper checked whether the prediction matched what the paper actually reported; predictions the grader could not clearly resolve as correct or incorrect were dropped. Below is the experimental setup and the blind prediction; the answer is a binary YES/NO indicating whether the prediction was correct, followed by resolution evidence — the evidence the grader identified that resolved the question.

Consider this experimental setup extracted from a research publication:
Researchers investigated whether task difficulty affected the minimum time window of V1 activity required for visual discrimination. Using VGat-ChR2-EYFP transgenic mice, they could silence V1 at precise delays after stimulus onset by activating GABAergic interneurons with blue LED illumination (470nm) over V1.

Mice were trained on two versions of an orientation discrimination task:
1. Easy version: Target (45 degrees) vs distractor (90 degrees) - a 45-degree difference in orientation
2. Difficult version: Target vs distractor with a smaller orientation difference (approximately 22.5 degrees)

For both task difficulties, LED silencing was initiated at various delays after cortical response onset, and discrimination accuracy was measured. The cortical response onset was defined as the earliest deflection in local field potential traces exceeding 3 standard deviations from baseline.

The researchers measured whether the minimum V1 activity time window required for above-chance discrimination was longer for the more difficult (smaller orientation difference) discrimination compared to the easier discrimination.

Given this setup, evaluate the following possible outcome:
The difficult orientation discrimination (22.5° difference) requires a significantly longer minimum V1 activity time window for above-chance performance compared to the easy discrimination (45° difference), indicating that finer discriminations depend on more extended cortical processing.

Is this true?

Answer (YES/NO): NO